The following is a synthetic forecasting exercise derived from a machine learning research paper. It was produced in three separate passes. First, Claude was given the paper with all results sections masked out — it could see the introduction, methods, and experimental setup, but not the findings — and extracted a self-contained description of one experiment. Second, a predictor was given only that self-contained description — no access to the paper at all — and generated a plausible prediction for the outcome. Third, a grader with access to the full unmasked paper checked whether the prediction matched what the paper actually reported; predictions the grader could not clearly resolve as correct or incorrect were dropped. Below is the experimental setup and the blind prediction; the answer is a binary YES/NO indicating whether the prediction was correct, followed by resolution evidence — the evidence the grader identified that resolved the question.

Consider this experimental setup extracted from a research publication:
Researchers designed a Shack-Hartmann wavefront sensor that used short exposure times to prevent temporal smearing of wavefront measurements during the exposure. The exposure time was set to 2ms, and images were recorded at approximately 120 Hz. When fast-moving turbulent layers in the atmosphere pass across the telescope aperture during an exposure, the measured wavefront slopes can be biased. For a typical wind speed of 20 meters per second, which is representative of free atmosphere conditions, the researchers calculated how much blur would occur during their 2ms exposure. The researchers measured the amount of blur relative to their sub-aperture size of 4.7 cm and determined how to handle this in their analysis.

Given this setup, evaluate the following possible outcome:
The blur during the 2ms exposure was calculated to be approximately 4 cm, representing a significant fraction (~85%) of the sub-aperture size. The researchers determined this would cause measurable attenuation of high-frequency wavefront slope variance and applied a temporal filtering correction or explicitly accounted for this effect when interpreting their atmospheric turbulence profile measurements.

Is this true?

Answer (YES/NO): NO